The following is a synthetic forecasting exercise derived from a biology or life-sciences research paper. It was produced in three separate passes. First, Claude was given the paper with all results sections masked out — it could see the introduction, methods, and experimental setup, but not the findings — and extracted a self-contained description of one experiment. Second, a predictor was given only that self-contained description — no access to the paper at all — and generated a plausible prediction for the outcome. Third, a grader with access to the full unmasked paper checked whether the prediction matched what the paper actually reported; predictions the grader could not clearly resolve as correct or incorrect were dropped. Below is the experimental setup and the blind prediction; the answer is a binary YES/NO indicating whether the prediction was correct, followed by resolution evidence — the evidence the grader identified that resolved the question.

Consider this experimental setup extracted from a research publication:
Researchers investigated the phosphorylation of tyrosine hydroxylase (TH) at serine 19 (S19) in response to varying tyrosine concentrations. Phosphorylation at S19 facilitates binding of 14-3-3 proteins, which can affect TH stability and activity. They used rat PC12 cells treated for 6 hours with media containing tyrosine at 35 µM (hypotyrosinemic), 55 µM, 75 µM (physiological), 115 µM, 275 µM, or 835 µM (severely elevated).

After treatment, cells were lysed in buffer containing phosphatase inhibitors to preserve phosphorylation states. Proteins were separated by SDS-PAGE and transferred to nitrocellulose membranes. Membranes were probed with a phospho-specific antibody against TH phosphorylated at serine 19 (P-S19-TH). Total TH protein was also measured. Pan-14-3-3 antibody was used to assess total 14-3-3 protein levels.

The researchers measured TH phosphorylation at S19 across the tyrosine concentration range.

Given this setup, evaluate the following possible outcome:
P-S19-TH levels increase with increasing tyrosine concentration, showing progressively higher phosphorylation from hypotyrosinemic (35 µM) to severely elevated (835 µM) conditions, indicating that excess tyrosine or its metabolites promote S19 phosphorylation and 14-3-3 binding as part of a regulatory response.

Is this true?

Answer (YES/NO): NO